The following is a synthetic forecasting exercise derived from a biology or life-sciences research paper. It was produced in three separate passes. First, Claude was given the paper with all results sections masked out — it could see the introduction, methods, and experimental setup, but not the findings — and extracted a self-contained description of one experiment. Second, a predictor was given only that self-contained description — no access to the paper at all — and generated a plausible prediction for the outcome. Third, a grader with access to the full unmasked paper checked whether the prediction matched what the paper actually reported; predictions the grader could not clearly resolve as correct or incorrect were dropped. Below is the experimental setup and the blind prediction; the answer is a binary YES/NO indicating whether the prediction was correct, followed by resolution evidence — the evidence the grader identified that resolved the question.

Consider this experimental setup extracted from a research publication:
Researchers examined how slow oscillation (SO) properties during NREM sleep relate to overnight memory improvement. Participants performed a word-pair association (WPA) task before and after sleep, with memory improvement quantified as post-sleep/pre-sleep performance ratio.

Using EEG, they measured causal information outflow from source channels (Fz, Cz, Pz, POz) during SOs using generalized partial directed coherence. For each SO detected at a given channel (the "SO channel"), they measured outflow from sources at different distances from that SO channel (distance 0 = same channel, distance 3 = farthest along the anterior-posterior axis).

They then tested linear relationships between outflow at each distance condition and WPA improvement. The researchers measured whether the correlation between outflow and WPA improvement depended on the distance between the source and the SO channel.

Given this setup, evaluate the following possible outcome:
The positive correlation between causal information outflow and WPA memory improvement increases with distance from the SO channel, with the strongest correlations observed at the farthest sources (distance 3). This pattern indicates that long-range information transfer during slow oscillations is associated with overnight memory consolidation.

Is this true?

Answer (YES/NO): NO